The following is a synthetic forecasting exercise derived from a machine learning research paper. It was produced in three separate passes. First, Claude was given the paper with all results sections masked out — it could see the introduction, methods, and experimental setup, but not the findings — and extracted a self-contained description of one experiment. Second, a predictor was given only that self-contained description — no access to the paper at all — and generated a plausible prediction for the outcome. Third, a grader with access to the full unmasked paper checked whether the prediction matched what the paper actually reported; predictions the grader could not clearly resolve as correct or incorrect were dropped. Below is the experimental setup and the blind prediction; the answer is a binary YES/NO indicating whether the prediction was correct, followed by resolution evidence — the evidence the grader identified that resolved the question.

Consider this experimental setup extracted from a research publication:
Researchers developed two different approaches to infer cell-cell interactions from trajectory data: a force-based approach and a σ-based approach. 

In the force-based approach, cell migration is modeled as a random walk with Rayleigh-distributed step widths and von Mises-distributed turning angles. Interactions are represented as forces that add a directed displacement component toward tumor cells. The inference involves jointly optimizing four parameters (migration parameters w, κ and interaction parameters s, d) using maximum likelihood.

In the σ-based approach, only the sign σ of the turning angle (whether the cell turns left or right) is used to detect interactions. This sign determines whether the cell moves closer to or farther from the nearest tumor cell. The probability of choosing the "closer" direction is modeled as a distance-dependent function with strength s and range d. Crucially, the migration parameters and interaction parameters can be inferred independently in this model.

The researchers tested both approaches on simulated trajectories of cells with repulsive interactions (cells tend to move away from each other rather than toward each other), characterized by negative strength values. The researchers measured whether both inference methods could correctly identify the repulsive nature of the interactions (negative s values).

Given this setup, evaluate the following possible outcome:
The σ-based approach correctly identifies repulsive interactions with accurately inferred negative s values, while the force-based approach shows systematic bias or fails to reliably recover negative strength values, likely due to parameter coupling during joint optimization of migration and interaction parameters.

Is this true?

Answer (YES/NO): NO